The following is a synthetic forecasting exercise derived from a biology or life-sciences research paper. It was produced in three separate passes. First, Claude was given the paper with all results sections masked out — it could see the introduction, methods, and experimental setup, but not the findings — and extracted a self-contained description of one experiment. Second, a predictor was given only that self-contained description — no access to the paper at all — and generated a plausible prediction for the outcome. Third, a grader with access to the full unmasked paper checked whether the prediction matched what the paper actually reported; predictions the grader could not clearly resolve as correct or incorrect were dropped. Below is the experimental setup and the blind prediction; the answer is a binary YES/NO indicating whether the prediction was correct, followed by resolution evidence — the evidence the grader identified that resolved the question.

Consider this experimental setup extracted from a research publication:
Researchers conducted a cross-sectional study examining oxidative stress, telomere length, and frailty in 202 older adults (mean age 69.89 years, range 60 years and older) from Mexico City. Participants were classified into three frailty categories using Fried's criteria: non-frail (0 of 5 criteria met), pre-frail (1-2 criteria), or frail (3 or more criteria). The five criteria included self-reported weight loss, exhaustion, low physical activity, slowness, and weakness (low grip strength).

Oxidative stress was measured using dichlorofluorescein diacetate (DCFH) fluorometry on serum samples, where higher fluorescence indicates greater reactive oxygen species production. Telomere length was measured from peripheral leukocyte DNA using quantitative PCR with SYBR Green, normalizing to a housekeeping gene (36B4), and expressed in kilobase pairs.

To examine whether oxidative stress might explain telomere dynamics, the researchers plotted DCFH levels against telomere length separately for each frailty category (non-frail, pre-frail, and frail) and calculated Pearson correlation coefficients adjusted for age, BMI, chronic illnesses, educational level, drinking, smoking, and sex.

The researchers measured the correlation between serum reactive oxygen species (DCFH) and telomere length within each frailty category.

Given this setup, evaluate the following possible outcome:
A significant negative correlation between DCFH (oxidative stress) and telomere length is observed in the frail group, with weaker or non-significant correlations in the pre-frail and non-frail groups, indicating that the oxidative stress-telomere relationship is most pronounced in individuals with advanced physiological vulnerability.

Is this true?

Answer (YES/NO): NO